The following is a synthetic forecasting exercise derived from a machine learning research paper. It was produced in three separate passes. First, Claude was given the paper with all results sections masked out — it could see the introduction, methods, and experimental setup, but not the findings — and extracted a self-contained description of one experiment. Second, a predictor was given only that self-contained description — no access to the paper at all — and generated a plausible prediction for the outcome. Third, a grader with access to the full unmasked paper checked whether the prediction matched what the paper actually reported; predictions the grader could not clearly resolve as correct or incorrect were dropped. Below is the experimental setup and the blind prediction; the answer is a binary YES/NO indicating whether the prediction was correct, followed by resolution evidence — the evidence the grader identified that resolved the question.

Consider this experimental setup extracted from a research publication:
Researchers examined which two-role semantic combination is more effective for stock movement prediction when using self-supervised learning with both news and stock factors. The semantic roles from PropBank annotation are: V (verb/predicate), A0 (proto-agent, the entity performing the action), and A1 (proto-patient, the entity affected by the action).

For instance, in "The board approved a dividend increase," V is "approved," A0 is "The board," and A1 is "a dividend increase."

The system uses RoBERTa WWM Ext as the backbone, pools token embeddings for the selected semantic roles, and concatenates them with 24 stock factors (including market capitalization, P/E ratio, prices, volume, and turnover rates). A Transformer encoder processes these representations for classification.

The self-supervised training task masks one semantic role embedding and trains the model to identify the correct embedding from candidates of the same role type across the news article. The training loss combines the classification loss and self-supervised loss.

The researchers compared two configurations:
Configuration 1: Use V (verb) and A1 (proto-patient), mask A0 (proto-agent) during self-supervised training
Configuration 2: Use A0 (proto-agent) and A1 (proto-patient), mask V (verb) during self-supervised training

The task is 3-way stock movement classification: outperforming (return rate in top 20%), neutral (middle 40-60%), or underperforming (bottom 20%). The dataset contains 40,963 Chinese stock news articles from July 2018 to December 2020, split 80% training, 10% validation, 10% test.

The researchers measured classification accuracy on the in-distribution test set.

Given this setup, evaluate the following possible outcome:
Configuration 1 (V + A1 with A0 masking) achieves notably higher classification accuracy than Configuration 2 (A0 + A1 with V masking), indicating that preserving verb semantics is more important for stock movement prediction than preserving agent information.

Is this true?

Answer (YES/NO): NO